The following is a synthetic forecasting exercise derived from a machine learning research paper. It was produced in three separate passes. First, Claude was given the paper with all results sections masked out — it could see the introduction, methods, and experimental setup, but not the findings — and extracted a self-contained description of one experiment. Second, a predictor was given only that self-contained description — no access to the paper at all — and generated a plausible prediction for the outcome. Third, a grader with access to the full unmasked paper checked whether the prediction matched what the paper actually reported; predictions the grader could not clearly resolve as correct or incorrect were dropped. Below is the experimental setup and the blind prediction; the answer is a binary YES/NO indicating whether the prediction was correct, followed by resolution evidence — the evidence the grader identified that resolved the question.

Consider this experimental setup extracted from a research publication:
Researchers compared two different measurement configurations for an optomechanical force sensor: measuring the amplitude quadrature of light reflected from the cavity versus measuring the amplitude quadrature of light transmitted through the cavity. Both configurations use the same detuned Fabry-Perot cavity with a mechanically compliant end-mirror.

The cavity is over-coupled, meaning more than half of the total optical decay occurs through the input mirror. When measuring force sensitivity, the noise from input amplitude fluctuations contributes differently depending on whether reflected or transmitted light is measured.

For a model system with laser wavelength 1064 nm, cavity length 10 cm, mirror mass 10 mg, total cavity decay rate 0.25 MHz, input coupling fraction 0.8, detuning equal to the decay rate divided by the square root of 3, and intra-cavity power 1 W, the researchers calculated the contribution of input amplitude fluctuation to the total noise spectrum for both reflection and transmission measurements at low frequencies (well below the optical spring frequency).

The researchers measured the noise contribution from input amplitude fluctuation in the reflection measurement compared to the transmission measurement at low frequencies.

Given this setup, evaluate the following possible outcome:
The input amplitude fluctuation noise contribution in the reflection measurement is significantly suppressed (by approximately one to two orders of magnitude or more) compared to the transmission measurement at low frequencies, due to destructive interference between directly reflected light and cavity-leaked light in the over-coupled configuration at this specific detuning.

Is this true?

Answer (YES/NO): NO